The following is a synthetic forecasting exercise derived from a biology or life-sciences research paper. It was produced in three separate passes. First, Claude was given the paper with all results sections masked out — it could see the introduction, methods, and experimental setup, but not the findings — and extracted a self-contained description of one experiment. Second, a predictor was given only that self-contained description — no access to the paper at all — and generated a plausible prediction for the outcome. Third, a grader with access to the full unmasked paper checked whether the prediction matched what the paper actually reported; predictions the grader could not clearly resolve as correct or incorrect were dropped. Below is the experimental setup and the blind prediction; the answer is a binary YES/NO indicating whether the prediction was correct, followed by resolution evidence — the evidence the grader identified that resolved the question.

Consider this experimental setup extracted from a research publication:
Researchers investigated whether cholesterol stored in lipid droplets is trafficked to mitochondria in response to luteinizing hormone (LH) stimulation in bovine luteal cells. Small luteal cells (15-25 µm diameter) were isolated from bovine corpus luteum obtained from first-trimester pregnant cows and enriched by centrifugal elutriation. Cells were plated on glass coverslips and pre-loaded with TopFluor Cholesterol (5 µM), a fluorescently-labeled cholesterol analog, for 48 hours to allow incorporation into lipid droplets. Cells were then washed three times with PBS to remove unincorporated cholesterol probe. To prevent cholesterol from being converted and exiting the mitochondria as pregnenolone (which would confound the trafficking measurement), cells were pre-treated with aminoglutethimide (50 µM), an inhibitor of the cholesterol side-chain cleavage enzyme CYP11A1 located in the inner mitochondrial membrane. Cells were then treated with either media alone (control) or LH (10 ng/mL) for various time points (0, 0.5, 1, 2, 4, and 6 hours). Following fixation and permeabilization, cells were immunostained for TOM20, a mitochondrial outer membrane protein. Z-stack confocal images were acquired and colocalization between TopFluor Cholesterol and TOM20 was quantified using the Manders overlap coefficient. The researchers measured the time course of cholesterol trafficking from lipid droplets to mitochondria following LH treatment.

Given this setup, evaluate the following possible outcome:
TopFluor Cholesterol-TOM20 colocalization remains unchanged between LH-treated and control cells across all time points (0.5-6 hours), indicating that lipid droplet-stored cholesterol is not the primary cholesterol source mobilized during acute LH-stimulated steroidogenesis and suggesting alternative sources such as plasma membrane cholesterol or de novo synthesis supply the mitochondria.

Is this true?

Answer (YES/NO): NO